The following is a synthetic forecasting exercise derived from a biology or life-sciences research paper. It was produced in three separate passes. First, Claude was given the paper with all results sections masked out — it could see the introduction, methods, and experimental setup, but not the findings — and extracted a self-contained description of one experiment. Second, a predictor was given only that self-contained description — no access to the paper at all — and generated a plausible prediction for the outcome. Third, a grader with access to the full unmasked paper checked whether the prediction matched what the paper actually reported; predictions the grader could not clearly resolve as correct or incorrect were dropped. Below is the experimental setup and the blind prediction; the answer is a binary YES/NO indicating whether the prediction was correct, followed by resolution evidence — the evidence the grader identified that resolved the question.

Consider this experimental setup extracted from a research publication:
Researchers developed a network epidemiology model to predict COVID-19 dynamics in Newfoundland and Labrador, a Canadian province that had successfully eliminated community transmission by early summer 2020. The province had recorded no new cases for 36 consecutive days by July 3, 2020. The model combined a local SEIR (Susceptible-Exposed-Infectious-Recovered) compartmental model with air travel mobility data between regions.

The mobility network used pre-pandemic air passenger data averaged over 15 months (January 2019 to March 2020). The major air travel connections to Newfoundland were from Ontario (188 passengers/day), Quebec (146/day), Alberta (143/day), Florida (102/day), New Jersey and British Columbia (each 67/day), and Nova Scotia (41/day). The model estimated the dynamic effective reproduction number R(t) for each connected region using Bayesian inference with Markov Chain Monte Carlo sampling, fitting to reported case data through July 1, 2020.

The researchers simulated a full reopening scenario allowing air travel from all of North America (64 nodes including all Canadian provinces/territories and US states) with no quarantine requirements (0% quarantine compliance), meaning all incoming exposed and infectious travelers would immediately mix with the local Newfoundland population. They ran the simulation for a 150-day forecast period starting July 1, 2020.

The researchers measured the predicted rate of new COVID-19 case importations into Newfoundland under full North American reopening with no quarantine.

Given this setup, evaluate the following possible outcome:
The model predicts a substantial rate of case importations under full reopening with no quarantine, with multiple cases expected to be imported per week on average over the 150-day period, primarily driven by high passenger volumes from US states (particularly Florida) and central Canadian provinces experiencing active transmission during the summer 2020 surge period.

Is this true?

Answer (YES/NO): YES